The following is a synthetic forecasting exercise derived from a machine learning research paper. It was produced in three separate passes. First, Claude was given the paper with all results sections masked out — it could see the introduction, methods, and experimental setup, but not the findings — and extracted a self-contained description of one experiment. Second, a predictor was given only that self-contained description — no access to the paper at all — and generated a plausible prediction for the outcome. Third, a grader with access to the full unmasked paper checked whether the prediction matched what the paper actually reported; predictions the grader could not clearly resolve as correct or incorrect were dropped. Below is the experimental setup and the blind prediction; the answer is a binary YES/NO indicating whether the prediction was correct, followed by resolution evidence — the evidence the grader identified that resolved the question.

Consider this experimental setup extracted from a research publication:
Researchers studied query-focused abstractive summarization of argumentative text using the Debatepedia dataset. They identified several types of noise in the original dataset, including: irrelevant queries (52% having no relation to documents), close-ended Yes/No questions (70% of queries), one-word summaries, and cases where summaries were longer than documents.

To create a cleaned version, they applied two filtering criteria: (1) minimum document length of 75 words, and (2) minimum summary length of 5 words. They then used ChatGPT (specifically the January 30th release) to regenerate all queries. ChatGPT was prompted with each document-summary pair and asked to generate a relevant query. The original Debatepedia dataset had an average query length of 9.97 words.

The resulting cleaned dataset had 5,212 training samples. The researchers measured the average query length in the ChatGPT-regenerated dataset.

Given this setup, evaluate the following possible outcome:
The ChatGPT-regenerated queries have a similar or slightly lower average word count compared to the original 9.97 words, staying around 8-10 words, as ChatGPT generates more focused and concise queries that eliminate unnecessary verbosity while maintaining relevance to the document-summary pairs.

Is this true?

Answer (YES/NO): NO